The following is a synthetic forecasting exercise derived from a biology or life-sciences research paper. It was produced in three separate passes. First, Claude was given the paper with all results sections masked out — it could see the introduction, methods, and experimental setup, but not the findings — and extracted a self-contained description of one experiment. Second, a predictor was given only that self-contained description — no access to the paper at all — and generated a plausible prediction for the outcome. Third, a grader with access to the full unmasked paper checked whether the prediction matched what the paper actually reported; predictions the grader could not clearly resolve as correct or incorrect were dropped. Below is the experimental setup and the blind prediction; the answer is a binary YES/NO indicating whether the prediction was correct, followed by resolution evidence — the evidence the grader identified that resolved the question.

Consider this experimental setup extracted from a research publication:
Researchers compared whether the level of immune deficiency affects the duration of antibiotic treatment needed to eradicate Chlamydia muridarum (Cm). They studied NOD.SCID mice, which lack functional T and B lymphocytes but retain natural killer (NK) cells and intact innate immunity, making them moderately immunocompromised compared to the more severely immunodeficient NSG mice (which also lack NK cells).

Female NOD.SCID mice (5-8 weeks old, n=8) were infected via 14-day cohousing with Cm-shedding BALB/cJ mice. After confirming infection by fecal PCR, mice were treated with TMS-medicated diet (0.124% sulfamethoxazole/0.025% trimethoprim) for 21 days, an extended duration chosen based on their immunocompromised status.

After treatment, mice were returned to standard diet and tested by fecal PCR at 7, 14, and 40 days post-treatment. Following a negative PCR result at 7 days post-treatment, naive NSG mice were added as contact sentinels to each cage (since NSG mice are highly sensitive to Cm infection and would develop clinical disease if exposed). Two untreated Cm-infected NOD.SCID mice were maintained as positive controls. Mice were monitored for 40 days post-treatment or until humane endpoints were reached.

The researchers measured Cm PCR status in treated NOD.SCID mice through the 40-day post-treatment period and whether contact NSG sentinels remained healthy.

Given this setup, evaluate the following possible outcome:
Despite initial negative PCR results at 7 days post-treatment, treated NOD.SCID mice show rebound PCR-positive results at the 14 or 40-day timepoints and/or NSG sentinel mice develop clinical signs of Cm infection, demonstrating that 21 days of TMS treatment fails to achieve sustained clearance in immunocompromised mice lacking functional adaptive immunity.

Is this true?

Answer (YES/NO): NO